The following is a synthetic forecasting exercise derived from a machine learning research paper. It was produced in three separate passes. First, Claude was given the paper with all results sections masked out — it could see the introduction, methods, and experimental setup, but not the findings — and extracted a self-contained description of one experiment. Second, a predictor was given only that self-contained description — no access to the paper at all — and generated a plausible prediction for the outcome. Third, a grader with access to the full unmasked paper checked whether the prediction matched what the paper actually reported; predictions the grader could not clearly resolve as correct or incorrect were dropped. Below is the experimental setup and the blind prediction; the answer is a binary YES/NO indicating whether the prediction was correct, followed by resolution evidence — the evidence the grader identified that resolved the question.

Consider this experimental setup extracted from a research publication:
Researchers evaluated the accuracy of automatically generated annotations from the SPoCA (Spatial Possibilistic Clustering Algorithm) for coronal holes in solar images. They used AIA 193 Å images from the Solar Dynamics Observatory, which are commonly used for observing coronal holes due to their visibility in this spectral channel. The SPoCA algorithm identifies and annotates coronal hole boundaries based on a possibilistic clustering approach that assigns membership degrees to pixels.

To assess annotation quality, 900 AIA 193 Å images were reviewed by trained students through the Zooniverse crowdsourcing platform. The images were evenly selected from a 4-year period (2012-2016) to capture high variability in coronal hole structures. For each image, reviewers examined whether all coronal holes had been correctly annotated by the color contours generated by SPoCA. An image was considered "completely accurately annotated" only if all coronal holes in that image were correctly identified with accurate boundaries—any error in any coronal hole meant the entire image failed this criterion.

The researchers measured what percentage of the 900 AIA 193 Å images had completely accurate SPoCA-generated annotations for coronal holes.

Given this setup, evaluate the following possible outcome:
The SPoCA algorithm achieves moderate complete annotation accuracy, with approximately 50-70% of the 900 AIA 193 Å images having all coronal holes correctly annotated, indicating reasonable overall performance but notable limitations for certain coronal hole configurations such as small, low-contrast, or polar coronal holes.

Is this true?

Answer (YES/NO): NO